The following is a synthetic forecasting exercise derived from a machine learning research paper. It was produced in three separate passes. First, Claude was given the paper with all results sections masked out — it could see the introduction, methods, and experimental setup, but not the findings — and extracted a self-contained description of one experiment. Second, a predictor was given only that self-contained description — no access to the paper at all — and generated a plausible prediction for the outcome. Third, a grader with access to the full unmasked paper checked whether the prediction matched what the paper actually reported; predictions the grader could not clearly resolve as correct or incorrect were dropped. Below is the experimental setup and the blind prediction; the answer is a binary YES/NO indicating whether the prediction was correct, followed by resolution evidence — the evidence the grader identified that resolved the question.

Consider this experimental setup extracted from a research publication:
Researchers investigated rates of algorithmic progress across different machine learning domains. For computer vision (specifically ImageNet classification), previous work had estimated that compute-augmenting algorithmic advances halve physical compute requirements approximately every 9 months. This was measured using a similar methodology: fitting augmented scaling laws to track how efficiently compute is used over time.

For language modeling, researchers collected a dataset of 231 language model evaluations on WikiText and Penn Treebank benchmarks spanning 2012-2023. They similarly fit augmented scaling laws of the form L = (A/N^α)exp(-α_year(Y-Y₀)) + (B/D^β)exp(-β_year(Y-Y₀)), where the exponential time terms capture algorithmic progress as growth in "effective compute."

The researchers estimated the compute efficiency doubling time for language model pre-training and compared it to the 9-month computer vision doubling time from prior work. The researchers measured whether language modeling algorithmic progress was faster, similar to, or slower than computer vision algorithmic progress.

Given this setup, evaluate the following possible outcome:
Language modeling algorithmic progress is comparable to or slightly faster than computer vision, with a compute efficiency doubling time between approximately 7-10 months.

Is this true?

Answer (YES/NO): YES